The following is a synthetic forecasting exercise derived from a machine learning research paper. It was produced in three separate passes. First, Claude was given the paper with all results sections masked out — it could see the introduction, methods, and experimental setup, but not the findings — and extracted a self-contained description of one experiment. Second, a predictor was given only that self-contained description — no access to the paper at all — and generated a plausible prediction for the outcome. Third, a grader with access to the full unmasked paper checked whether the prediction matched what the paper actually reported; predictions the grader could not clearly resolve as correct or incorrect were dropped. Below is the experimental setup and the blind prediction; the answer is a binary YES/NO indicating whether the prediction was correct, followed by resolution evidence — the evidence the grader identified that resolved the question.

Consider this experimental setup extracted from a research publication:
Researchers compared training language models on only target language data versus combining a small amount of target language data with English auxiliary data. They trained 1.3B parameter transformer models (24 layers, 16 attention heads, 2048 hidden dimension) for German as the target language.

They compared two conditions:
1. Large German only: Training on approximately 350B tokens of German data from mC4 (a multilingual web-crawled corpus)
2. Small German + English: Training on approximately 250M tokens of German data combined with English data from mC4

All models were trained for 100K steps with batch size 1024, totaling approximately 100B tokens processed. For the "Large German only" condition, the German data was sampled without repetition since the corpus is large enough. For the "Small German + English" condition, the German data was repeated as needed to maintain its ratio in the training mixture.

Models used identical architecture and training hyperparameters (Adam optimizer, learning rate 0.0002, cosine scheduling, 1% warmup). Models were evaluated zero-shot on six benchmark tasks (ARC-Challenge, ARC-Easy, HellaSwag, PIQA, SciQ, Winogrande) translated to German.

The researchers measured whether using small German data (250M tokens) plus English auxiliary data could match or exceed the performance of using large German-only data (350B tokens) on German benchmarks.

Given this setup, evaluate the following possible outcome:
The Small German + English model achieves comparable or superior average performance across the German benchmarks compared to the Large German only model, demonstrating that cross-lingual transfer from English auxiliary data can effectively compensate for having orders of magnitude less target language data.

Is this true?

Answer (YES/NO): NO